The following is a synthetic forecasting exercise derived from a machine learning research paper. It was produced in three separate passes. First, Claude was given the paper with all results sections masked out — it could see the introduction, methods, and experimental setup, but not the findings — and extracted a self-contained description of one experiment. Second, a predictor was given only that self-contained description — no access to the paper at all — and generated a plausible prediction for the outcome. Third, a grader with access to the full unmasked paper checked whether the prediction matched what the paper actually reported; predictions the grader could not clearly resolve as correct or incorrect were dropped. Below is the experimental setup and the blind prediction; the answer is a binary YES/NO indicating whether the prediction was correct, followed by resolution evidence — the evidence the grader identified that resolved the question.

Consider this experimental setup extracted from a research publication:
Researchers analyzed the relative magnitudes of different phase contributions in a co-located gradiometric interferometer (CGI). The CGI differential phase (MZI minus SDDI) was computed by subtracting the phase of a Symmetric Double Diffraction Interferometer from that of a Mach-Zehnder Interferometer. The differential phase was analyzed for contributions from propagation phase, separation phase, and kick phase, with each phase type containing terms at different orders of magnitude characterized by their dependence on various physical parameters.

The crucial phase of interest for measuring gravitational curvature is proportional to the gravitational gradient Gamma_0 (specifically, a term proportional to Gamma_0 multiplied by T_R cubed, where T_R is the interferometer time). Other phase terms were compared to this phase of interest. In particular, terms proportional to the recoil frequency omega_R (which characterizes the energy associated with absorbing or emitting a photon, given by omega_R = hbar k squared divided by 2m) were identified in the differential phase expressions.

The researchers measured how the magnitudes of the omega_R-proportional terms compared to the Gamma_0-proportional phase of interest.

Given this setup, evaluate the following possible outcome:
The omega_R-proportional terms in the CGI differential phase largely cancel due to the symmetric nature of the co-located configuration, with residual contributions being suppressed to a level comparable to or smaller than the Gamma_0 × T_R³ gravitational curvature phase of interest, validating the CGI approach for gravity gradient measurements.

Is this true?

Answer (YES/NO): NO